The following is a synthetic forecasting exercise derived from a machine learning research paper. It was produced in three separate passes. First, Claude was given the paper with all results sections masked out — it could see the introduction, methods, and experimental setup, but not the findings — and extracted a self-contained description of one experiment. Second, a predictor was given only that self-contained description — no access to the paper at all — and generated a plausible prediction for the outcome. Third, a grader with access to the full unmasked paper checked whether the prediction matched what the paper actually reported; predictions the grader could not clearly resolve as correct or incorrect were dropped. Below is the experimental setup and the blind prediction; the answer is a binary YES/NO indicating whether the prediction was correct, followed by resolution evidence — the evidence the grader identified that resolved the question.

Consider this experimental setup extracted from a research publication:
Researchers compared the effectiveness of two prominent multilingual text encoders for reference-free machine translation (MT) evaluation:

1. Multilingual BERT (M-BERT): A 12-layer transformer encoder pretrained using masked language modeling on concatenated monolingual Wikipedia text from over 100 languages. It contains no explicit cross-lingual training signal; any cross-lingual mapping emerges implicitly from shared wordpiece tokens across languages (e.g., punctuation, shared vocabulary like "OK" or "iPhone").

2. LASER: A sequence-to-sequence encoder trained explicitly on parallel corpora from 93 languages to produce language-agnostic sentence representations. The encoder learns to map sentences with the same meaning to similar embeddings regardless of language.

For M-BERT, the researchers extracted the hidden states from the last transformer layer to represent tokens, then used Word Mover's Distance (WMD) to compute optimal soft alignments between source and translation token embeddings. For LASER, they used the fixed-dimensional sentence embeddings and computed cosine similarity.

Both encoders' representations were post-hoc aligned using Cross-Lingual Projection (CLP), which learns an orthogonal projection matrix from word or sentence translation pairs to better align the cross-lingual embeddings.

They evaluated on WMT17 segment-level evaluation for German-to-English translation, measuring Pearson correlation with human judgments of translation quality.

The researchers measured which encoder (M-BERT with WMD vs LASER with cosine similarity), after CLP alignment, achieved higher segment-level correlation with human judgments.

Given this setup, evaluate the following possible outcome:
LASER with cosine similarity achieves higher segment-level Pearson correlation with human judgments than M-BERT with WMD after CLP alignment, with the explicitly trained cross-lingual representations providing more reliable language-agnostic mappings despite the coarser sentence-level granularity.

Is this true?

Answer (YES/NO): NO